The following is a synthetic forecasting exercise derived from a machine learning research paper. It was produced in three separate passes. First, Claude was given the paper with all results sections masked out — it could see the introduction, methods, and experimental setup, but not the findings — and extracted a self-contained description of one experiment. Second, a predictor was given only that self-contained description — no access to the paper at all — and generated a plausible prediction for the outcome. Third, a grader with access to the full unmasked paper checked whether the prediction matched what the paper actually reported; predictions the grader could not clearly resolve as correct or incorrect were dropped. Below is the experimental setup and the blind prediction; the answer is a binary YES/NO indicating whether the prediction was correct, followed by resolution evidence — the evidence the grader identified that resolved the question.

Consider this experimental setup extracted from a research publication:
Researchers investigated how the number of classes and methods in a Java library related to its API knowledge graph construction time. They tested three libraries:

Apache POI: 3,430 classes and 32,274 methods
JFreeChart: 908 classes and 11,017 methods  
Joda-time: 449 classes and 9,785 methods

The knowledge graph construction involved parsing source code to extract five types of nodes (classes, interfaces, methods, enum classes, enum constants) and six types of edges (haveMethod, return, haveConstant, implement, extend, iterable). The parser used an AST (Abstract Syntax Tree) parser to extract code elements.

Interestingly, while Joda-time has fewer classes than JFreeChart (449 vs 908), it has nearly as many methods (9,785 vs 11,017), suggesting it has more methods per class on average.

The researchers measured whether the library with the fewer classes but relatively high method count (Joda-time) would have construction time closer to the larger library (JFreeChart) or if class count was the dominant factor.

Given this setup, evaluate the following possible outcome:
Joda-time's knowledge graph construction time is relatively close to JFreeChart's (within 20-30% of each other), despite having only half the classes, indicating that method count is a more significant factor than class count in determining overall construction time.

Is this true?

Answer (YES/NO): NO